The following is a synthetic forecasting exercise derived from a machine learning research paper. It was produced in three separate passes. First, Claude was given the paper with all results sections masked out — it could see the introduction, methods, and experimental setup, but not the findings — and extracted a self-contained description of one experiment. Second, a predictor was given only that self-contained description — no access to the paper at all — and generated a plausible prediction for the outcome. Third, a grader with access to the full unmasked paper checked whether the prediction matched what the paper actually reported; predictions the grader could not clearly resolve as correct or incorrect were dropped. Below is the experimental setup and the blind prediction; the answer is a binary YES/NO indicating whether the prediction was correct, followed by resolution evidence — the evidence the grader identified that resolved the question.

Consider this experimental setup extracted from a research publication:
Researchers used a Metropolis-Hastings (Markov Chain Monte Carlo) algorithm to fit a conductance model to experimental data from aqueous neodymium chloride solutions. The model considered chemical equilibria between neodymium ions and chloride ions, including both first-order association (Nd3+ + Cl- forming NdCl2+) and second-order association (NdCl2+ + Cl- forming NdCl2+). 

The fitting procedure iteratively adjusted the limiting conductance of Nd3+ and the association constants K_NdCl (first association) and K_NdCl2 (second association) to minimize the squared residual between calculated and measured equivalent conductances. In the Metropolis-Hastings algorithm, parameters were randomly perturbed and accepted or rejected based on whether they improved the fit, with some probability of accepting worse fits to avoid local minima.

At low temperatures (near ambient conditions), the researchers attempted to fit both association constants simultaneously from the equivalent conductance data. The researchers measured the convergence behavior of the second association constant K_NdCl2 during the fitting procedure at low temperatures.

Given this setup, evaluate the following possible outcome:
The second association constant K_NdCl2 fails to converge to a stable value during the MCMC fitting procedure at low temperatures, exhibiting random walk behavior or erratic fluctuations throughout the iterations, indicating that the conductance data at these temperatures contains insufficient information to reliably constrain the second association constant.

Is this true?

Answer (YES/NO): YES